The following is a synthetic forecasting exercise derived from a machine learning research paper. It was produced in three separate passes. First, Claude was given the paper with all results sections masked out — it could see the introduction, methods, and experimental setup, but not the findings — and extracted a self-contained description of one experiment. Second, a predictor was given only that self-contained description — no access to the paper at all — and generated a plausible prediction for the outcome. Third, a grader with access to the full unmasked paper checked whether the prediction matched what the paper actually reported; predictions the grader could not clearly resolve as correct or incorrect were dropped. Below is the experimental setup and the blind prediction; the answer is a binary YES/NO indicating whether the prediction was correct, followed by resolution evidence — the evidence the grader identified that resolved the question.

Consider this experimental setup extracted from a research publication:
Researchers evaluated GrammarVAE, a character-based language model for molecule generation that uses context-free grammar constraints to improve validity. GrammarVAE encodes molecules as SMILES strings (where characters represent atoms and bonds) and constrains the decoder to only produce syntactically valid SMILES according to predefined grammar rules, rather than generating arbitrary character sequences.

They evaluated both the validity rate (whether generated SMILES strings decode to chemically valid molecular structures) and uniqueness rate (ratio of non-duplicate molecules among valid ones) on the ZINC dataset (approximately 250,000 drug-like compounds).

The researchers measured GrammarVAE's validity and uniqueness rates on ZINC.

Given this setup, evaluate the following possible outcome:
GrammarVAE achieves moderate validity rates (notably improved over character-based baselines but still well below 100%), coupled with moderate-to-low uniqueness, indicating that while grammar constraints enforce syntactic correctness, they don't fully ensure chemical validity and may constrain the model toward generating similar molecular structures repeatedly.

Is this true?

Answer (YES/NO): YES